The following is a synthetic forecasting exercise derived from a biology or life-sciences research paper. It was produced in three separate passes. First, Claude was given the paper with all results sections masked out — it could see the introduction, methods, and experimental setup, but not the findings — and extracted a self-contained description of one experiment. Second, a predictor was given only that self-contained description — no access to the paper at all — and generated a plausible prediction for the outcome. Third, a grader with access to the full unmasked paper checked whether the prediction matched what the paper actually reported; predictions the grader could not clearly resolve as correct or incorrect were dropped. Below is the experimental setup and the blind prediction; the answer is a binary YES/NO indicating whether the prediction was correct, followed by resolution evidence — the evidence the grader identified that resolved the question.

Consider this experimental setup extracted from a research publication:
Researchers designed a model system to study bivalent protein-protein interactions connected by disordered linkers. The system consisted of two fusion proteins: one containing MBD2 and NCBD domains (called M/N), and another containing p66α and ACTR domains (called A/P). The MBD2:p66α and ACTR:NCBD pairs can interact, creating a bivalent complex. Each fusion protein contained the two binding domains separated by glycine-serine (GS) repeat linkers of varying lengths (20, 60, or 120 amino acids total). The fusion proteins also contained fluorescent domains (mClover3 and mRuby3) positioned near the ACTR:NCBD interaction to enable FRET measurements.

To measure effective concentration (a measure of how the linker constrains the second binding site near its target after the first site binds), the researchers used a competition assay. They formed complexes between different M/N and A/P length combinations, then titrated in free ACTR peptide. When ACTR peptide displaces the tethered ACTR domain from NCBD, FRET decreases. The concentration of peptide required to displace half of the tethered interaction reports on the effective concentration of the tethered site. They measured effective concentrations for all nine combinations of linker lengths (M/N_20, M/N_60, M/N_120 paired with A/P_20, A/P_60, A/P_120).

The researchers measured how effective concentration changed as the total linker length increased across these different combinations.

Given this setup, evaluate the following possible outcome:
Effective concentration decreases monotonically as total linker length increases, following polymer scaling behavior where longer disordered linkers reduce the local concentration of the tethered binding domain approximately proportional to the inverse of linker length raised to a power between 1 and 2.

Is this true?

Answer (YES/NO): NO